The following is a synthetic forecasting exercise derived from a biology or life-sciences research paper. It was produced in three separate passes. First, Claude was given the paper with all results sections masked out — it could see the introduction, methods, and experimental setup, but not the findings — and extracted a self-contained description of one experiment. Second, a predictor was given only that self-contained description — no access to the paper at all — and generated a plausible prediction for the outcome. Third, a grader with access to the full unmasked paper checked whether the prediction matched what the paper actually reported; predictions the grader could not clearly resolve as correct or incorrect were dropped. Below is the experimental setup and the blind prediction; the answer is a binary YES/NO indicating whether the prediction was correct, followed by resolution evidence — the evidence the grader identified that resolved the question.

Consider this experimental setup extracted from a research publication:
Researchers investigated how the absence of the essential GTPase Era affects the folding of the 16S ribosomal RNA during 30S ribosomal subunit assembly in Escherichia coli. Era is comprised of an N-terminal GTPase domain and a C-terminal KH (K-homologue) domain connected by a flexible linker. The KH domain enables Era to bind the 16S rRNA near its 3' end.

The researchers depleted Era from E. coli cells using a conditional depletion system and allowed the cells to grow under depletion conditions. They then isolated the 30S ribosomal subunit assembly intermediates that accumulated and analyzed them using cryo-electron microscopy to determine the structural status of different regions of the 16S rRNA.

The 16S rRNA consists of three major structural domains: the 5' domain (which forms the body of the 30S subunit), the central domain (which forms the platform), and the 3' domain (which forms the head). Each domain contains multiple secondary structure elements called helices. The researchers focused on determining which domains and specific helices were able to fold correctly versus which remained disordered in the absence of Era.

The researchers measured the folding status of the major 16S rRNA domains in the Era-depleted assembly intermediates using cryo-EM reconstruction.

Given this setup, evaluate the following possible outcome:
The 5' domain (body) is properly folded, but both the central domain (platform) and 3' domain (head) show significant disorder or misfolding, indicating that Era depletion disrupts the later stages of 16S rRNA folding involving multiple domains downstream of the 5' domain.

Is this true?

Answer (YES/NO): NO